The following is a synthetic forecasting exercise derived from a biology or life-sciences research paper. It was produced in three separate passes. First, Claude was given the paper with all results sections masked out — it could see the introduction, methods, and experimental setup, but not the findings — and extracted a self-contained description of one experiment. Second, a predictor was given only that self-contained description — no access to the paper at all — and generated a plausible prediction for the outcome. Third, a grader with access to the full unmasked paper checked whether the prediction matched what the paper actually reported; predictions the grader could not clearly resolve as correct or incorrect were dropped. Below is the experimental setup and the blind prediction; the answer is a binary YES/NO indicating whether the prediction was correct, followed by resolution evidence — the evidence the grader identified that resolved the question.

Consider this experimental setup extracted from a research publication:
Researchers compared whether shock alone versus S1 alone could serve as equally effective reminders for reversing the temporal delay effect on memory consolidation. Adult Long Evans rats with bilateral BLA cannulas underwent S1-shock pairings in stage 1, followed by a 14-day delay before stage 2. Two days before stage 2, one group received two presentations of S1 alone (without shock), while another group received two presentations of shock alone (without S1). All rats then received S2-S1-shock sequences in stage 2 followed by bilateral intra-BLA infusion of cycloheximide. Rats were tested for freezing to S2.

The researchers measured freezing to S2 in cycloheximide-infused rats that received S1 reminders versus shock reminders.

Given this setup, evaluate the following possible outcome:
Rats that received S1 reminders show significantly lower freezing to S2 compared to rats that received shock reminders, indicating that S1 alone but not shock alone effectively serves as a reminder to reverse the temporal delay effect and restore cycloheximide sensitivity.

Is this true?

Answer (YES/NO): NO